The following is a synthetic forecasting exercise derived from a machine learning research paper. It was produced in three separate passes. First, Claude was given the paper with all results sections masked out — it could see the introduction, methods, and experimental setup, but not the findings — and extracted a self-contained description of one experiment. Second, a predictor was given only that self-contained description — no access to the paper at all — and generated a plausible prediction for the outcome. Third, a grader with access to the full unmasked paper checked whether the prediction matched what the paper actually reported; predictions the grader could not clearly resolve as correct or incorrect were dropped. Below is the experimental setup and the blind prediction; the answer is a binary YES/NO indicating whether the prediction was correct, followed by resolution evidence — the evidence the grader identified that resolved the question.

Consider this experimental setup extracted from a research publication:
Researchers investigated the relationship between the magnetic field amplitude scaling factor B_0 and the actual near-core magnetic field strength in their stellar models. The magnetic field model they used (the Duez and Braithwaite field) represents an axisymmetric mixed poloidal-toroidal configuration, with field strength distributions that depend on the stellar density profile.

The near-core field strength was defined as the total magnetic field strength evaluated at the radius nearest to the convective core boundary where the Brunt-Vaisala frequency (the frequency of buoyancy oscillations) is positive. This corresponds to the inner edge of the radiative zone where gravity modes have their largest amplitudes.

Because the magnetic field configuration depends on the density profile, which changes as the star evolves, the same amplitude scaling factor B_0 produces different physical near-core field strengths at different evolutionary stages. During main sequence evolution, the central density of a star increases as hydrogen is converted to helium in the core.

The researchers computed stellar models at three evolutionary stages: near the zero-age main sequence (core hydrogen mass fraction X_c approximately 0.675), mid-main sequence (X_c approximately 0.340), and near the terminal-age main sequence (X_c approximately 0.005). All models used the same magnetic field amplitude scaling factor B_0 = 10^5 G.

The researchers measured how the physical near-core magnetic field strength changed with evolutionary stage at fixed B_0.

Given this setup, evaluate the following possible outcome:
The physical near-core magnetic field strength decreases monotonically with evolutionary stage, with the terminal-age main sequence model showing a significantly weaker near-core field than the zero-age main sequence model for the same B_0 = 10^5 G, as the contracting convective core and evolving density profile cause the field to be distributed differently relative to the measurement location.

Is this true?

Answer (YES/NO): YES